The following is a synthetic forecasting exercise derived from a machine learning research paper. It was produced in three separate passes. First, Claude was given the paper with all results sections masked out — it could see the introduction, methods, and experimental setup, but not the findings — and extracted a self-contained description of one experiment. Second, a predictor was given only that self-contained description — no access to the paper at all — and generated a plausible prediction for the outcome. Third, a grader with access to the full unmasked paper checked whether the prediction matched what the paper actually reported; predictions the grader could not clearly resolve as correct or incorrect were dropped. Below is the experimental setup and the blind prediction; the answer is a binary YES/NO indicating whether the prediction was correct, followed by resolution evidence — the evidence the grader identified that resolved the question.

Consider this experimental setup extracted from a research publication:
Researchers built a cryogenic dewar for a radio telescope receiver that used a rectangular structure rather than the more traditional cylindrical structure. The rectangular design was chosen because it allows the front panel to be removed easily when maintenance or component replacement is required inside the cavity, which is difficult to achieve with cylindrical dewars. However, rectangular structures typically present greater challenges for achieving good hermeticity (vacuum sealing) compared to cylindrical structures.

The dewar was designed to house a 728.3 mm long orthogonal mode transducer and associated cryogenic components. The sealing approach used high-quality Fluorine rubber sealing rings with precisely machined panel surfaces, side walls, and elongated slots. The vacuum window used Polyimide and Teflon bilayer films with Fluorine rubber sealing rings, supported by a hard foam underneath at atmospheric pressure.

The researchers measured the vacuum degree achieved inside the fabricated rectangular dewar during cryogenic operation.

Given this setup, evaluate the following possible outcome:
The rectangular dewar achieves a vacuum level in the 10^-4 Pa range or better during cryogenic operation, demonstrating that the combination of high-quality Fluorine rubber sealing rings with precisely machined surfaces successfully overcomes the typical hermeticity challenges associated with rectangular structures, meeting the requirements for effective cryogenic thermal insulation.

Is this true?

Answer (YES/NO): YES